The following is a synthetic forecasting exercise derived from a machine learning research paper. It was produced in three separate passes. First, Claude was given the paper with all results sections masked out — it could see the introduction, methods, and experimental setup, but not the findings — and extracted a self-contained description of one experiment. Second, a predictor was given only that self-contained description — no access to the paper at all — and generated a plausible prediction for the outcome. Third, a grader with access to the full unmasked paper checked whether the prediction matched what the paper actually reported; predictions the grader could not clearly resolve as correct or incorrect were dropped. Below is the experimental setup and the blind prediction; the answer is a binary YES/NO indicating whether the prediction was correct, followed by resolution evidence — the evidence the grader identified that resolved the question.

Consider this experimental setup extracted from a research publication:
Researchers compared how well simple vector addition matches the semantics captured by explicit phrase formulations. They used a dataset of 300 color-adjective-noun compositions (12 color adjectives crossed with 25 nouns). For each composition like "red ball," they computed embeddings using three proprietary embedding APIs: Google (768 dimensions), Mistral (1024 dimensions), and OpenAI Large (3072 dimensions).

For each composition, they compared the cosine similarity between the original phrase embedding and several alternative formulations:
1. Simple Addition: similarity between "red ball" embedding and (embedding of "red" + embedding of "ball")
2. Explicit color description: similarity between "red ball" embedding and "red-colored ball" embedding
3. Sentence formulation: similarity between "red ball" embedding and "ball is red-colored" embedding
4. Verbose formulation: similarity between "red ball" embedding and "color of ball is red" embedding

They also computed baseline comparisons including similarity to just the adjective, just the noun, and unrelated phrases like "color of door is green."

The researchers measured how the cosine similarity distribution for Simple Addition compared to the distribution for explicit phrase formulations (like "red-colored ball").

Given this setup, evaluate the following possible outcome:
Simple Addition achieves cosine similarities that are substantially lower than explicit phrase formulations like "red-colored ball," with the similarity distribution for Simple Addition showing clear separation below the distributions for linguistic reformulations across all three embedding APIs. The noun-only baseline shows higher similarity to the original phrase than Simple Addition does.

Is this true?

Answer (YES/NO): NO